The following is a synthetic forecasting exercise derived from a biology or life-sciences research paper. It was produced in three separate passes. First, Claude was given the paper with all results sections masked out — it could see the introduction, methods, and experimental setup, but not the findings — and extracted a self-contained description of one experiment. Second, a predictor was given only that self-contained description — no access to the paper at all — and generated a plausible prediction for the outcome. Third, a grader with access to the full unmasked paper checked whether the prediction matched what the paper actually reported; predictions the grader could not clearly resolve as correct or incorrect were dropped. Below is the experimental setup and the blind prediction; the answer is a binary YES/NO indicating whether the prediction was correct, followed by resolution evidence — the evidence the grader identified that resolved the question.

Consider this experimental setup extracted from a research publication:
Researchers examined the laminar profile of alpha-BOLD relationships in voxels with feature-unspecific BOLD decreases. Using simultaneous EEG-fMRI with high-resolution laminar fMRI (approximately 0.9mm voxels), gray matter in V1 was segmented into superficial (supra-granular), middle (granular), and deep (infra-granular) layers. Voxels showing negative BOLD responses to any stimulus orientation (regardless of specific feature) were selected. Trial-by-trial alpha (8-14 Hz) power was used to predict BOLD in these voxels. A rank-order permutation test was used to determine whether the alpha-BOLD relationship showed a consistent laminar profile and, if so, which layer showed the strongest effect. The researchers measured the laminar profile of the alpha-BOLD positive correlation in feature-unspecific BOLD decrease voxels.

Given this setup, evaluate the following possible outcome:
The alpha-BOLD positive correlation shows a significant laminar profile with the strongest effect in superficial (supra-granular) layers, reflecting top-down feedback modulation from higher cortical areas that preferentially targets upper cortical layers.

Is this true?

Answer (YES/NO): YES